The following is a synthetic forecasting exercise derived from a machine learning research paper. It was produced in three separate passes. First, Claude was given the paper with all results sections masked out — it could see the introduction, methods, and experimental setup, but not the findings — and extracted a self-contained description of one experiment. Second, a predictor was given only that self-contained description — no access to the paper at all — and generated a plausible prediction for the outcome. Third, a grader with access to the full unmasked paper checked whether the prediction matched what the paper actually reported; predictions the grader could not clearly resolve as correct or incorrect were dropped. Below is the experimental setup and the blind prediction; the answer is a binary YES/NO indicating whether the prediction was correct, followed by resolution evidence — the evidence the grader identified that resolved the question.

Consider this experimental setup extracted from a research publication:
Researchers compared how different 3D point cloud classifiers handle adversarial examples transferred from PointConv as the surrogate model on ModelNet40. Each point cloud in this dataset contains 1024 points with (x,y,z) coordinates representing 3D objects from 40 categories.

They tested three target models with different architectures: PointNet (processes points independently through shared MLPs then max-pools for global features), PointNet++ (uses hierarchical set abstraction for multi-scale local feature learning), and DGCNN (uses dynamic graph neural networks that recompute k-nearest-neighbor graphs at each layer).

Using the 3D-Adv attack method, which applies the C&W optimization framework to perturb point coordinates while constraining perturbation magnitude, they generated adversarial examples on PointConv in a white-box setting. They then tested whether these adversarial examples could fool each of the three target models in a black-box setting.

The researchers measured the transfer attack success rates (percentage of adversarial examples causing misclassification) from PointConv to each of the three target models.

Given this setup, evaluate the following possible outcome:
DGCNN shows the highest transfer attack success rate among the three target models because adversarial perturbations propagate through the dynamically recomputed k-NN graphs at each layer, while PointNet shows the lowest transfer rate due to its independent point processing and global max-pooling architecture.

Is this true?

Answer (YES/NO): NO